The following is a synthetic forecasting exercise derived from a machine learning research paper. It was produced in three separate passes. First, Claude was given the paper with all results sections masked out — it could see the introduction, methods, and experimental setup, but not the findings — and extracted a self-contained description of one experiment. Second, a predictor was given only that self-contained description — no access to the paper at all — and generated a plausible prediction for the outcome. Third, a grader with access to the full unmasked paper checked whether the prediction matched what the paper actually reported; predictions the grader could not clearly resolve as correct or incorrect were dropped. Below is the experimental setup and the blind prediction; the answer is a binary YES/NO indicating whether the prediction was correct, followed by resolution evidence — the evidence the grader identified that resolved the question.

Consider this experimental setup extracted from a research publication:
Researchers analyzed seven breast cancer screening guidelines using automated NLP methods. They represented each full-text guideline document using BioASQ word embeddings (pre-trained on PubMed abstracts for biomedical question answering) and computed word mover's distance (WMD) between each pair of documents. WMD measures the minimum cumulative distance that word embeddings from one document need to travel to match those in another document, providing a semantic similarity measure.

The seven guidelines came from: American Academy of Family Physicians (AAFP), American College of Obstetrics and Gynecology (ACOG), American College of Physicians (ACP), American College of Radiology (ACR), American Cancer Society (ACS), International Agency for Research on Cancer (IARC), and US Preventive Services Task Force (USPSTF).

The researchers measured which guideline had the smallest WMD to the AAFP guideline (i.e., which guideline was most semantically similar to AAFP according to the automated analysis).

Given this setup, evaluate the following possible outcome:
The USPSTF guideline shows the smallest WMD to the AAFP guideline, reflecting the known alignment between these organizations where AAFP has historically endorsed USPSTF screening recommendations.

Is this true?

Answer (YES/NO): YES